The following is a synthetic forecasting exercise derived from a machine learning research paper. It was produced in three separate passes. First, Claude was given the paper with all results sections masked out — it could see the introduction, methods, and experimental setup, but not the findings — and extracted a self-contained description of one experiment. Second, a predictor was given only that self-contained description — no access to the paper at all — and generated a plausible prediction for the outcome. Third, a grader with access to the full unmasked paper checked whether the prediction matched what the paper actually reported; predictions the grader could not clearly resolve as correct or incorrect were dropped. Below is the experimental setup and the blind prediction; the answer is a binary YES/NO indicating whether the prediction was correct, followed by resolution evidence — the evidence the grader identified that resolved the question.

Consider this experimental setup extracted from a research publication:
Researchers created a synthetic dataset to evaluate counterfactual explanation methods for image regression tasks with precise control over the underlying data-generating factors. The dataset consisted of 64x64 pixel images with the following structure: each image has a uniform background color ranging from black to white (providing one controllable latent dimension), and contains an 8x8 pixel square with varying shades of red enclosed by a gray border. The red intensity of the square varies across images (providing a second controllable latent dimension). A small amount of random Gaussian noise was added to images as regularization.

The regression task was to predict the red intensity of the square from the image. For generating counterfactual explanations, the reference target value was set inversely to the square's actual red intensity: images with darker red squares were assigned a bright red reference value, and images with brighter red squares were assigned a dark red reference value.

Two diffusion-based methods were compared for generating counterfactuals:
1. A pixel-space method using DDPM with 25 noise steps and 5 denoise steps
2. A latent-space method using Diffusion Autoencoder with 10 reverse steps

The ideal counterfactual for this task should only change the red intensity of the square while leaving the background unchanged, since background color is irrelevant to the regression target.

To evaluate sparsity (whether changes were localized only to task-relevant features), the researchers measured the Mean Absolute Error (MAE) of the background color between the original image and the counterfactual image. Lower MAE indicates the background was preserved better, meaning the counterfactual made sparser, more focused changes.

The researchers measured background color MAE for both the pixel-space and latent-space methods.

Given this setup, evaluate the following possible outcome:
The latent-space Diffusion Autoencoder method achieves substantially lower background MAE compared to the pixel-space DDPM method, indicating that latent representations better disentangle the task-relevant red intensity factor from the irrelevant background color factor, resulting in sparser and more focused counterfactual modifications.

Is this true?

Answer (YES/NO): NO